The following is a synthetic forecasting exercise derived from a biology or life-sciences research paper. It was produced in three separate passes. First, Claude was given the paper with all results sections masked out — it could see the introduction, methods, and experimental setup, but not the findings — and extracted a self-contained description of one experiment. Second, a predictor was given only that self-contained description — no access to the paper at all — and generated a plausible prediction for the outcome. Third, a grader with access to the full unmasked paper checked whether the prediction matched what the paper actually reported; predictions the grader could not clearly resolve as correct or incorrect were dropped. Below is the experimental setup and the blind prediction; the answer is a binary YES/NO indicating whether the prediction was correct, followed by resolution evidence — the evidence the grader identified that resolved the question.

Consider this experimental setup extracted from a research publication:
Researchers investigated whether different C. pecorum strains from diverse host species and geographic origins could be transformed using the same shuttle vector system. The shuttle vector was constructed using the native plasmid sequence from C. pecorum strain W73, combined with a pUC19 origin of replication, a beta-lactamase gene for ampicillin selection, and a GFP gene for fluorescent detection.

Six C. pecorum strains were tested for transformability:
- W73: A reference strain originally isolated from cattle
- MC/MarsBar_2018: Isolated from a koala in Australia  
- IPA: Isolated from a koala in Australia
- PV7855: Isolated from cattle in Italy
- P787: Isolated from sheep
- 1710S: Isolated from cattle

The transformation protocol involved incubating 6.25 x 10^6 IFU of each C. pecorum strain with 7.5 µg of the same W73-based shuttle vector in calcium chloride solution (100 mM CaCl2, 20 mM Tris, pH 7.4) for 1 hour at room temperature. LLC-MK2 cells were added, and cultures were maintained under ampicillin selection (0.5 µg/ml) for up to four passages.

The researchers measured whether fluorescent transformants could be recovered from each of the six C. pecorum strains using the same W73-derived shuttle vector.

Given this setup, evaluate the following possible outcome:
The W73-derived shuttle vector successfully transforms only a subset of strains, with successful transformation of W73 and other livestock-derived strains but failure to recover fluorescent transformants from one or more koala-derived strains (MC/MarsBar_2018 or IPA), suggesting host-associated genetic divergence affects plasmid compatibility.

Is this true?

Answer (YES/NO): NO